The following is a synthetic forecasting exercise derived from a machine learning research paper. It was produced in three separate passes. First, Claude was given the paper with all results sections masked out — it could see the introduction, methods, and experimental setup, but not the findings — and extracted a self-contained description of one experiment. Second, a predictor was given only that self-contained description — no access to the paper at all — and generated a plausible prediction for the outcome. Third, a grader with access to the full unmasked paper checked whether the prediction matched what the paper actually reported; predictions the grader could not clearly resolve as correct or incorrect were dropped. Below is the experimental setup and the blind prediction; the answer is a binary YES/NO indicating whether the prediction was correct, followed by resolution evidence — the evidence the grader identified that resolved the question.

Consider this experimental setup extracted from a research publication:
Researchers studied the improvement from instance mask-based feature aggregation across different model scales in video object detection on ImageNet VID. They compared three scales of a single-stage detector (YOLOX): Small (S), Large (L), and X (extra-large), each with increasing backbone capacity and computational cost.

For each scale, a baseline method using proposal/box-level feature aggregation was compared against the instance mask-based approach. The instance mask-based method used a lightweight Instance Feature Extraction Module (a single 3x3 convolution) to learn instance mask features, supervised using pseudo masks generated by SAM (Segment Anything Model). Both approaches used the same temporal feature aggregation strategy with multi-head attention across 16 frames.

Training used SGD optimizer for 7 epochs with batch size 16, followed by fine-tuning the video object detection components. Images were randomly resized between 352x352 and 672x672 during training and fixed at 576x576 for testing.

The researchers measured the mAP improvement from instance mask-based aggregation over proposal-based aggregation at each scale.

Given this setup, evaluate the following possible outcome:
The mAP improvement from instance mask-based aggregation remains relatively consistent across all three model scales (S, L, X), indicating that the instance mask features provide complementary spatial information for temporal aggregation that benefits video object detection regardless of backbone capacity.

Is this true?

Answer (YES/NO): NO